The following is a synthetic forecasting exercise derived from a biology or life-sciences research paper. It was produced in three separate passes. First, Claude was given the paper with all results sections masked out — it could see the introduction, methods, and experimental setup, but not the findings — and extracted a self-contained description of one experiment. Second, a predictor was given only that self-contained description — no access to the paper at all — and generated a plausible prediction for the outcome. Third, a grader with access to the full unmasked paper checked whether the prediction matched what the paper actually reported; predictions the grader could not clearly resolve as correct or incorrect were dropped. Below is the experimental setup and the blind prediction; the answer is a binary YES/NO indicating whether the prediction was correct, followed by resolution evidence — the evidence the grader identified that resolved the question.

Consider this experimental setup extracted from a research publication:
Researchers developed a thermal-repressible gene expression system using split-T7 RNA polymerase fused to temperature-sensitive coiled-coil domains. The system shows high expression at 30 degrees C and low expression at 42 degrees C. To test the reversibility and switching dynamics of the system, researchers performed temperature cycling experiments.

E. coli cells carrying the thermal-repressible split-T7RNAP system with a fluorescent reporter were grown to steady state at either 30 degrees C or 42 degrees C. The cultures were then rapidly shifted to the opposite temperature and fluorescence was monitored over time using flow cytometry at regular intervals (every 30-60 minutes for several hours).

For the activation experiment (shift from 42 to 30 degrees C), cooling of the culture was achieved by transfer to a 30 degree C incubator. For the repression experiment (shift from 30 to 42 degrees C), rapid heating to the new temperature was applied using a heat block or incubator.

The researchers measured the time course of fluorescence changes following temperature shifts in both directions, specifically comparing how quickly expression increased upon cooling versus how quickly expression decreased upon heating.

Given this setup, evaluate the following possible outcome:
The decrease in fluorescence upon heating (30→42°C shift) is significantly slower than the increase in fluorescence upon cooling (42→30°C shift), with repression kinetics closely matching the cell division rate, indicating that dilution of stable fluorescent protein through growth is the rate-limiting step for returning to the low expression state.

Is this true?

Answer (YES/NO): NO